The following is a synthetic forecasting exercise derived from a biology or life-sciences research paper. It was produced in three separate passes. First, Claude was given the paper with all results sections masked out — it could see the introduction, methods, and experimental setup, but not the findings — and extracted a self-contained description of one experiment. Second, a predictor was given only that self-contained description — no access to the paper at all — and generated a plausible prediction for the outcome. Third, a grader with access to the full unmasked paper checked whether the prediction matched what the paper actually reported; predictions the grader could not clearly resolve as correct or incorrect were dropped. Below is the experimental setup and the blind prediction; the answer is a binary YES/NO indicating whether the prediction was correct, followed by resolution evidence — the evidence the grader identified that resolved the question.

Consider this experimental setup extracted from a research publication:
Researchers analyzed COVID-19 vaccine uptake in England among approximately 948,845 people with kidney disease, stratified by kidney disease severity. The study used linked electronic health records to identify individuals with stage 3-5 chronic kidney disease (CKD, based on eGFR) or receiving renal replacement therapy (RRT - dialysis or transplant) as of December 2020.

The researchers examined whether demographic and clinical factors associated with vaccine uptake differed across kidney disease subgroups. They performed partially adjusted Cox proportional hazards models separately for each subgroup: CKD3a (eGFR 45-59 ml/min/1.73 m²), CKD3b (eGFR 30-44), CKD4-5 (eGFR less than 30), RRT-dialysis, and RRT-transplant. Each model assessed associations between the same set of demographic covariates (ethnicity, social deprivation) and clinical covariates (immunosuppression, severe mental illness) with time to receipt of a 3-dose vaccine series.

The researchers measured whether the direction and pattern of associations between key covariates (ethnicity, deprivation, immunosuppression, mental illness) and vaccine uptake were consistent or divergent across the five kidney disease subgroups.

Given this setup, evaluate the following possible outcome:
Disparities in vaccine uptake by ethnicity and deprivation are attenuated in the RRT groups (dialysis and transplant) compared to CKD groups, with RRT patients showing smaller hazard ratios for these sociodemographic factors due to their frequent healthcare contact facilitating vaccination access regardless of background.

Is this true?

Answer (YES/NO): NO